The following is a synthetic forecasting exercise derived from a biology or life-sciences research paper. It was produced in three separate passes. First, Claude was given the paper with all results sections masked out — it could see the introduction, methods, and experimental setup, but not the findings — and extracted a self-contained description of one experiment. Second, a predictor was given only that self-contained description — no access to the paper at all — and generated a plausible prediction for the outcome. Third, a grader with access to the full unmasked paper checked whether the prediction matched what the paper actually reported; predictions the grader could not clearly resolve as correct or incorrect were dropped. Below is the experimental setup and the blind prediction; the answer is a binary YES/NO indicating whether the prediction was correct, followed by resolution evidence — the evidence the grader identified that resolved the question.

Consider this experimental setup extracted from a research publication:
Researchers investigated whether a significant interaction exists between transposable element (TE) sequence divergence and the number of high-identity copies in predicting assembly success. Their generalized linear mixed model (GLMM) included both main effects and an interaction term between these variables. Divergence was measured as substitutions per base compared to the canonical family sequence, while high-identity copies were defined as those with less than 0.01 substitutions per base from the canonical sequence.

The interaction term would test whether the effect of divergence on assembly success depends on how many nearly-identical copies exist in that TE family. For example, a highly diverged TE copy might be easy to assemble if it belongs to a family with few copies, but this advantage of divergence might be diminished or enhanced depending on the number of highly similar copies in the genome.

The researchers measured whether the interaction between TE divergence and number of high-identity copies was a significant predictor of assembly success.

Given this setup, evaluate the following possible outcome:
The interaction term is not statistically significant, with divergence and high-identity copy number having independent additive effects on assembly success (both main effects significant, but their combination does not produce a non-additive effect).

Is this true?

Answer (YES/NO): NO